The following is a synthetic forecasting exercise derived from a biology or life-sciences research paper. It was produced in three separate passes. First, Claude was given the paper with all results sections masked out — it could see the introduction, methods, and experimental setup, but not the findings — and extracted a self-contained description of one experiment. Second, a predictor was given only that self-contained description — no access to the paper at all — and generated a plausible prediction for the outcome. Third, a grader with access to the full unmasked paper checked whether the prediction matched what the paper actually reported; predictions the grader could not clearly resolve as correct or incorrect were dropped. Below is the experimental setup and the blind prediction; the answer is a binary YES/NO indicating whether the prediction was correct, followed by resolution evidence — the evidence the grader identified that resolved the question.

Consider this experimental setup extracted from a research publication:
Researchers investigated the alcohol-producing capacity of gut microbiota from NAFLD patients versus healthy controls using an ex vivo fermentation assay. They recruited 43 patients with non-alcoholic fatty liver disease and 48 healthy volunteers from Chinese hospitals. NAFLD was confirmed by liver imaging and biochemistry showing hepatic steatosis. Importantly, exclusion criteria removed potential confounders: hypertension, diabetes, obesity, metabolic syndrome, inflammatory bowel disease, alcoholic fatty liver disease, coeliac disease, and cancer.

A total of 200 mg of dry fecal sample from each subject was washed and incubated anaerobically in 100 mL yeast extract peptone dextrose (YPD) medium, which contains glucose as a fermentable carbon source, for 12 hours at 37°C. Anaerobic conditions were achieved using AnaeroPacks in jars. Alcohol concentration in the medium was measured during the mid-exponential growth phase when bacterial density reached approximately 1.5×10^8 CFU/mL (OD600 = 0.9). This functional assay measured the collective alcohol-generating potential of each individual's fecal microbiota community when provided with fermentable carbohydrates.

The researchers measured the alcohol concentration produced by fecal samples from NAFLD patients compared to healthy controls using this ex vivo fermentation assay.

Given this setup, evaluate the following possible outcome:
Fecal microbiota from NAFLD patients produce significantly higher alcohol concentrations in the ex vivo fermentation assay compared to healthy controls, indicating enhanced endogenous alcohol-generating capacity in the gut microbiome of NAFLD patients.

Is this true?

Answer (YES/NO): YES